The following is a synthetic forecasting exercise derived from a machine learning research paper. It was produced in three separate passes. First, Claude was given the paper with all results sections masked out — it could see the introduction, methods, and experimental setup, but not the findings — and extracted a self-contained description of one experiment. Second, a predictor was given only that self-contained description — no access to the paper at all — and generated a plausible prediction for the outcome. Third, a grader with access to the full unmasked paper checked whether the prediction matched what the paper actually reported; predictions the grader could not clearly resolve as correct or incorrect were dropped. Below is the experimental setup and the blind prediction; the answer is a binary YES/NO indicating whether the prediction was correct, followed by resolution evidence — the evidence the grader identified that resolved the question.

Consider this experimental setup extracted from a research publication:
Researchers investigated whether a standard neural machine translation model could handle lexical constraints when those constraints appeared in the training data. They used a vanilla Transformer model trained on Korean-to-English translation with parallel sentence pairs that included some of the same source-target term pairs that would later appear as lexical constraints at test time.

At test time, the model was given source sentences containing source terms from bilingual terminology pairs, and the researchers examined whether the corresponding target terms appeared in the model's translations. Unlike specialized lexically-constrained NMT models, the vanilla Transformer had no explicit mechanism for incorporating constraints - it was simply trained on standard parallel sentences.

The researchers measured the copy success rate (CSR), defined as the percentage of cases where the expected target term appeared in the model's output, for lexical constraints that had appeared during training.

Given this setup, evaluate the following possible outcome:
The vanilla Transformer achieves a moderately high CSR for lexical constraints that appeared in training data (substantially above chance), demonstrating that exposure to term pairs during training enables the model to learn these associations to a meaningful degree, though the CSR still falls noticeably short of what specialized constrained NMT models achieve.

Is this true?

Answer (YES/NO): YES